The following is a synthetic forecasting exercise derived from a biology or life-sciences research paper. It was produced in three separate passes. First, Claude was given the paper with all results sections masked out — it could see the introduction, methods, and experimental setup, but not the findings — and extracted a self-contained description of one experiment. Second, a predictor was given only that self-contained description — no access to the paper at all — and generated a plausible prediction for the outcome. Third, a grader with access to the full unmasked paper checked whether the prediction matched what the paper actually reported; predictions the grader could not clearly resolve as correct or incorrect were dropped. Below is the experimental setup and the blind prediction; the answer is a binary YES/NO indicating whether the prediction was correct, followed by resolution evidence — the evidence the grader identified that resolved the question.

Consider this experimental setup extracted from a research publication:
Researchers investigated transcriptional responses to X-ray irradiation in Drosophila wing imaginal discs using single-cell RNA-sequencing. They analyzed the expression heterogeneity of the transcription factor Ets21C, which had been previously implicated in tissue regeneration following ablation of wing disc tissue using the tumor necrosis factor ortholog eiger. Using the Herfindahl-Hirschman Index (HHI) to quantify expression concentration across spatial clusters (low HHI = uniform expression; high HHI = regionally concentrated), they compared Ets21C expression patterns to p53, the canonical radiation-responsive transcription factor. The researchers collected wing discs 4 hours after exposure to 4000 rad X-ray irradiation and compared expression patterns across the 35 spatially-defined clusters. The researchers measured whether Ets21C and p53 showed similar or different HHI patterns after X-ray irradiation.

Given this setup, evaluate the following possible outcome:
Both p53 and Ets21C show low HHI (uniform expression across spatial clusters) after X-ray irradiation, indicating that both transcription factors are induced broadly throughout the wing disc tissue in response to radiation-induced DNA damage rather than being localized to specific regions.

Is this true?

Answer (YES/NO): NO